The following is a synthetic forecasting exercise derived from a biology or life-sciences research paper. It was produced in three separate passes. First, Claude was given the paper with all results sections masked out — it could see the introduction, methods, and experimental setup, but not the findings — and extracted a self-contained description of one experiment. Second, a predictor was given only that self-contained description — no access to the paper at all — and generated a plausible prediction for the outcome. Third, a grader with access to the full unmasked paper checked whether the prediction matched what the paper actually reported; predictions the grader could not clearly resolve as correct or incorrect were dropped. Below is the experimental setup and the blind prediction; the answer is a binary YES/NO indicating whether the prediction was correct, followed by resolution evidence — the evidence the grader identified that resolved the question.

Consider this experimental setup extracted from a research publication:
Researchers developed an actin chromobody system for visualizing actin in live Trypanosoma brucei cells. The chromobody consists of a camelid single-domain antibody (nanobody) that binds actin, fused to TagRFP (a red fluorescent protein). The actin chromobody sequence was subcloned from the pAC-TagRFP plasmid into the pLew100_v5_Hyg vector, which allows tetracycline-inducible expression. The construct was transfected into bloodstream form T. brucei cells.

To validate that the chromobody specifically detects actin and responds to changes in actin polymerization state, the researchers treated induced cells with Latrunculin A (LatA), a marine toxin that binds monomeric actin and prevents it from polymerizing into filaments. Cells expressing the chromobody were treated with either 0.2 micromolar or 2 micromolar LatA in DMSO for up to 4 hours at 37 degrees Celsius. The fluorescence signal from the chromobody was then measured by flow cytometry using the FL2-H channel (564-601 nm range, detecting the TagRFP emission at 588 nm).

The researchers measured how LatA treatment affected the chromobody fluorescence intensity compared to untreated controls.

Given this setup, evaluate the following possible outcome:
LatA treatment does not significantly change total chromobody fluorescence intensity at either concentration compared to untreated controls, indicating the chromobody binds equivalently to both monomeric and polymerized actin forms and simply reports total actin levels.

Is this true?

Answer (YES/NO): NO